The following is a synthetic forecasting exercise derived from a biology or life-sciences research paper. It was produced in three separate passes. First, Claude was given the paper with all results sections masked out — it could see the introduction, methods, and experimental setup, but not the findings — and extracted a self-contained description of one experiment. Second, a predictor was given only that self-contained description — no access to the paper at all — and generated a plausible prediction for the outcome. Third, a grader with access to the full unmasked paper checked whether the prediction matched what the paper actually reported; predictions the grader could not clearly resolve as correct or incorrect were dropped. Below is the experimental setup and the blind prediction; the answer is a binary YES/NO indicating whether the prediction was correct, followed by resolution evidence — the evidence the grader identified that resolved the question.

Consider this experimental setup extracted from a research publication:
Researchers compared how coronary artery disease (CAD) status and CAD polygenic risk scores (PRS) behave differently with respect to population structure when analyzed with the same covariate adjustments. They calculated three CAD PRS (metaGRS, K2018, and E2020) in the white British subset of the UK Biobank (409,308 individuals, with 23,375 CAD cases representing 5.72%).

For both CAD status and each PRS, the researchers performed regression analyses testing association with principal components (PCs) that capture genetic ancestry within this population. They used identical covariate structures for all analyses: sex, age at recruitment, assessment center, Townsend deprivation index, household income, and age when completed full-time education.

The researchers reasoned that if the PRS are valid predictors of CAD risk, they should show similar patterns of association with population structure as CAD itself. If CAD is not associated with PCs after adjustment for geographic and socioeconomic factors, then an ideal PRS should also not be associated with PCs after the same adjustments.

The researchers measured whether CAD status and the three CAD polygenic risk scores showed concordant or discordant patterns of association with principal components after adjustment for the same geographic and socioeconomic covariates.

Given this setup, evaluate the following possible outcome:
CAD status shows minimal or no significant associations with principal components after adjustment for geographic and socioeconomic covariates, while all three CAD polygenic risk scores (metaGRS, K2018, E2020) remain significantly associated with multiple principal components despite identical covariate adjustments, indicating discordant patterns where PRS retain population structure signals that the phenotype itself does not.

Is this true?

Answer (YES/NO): YES